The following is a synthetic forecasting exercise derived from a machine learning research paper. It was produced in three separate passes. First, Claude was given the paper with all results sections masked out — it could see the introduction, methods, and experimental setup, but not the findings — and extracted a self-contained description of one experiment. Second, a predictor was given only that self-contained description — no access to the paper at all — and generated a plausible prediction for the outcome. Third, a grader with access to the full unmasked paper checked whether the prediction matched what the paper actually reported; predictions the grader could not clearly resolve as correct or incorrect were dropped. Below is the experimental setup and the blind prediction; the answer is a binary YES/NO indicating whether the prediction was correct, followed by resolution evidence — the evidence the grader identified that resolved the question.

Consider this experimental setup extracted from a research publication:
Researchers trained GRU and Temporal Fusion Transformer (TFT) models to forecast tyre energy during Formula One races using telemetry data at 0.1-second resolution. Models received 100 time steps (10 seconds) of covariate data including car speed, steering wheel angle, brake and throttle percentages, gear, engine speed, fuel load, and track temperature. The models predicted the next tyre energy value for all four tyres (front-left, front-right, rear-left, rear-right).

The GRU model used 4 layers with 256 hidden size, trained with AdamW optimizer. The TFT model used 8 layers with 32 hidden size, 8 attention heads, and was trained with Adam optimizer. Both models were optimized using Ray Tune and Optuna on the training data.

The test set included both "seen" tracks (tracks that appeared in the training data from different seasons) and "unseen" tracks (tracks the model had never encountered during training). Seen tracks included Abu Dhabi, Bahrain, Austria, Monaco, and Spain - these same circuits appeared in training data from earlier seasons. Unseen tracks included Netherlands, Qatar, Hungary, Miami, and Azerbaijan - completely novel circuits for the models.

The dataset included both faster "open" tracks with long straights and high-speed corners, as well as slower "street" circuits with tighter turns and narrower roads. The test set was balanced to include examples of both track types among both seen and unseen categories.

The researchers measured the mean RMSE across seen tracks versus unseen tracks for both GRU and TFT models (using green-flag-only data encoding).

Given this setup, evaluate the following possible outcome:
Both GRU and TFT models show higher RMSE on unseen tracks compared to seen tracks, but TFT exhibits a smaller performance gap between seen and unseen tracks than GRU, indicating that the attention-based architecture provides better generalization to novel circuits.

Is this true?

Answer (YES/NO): YES